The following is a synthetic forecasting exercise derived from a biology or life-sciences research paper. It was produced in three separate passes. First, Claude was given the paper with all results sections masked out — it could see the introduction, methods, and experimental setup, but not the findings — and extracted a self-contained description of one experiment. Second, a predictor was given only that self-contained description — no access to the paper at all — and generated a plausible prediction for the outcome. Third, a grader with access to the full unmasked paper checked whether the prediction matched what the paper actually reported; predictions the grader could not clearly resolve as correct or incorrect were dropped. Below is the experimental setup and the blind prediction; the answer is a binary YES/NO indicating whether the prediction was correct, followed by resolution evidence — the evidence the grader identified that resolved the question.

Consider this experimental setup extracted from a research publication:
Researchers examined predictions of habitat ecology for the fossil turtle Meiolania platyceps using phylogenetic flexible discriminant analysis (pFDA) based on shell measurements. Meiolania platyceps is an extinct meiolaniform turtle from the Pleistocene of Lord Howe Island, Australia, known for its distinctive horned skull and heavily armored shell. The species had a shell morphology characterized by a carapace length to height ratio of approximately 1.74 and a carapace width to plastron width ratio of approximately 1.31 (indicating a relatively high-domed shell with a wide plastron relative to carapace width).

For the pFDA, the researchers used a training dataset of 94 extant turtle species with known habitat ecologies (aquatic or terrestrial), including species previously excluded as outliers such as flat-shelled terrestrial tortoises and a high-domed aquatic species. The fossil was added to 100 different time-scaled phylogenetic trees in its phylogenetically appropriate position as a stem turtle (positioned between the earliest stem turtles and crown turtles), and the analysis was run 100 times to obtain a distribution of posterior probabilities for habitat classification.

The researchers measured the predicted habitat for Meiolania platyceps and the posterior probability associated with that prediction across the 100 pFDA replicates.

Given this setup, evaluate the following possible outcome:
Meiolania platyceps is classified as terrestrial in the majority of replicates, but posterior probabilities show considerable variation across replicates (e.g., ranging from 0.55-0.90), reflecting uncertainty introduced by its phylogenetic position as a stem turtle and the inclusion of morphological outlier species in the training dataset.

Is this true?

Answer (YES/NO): NO